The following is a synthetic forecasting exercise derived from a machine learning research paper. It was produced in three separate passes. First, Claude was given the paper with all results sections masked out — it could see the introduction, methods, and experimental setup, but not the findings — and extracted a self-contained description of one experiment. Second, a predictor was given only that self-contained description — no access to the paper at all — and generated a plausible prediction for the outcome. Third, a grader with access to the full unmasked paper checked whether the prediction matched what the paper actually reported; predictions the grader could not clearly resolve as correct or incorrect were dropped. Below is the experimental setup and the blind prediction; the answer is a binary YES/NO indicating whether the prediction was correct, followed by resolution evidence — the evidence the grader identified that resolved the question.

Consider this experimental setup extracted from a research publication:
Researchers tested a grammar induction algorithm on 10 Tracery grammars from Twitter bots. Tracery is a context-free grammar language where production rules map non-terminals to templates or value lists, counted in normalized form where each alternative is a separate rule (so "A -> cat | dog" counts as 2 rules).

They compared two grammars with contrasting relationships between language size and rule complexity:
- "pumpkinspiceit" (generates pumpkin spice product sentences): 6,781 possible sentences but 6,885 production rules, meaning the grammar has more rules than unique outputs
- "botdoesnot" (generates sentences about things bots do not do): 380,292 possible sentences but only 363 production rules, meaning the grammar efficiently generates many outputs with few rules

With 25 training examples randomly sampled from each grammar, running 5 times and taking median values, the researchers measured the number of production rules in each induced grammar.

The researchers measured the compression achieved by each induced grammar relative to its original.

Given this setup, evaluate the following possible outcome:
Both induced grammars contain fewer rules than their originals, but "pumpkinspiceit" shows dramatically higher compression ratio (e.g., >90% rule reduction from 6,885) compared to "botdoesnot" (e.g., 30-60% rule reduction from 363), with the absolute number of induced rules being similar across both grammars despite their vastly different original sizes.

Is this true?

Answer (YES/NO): NO